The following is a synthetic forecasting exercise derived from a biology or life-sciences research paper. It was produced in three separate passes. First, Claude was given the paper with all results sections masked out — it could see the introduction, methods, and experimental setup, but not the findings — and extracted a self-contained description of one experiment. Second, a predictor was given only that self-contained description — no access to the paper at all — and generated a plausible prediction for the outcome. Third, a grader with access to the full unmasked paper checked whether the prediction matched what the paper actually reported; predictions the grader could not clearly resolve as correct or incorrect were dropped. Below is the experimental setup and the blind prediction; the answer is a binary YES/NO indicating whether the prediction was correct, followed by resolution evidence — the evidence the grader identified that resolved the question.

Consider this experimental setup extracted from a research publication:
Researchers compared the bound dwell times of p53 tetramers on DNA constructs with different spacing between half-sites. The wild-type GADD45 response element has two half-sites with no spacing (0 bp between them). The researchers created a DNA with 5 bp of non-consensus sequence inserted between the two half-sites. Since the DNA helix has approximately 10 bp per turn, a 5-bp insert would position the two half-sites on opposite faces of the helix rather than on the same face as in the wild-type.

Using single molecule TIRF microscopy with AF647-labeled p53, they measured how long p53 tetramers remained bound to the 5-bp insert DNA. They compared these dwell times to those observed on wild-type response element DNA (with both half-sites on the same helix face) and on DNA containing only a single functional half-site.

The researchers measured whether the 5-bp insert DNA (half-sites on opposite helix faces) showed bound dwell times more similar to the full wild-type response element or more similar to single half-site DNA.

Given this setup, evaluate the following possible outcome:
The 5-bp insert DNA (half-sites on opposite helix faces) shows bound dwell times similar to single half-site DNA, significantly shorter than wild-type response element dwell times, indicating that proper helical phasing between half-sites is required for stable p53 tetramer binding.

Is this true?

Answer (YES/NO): YES